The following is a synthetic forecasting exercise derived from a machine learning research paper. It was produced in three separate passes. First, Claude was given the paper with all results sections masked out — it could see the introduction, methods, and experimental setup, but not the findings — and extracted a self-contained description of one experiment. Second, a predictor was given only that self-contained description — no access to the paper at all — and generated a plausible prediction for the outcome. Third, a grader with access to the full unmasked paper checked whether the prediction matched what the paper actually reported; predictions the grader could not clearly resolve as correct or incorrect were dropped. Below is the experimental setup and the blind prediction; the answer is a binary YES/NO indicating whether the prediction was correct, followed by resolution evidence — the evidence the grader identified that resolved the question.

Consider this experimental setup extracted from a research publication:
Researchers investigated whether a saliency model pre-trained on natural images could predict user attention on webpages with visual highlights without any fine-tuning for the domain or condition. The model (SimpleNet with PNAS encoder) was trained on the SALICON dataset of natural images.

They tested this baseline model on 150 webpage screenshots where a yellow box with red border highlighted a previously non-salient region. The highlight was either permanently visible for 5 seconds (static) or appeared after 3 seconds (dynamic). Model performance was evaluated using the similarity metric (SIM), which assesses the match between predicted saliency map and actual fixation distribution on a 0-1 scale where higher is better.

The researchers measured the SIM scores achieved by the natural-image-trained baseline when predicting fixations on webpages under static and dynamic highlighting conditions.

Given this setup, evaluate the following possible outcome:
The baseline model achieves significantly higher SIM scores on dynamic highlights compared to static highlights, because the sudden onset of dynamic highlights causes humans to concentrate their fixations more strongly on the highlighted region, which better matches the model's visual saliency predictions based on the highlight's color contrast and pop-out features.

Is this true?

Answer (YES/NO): NO